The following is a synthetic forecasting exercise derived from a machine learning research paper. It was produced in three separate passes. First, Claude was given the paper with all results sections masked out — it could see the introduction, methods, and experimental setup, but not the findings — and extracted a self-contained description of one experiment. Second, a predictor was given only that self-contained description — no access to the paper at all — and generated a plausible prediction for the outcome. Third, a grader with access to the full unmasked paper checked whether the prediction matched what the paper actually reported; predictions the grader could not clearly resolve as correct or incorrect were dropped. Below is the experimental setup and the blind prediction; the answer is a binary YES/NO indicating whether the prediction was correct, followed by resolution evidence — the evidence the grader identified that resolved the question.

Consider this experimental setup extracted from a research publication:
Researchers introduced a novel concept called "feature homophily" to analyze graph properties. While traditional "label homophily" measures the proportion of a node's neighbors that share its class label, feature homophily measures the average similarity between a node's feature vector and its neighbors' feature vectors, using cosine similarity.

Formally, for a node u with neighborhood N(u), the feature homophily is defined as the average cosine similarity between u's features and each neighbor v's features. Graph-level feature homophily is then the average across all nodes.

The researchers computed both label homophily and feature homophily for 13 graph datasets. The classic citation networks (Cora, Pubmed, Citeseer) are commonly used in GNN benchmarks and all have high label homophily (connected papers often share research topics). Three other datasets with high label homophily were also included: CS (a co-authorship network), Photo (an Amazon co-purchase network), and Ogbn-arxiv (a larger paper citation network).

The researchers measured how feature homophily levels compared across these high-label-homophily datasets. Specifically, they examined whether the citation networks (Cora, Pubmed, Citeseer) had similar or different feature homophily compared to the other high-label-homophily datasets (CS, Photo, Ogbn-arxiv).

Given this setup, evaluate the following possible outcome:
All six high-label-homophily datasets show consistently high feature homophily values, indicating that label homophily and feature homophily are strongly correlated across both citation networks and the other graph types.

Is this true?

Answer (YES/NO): NO